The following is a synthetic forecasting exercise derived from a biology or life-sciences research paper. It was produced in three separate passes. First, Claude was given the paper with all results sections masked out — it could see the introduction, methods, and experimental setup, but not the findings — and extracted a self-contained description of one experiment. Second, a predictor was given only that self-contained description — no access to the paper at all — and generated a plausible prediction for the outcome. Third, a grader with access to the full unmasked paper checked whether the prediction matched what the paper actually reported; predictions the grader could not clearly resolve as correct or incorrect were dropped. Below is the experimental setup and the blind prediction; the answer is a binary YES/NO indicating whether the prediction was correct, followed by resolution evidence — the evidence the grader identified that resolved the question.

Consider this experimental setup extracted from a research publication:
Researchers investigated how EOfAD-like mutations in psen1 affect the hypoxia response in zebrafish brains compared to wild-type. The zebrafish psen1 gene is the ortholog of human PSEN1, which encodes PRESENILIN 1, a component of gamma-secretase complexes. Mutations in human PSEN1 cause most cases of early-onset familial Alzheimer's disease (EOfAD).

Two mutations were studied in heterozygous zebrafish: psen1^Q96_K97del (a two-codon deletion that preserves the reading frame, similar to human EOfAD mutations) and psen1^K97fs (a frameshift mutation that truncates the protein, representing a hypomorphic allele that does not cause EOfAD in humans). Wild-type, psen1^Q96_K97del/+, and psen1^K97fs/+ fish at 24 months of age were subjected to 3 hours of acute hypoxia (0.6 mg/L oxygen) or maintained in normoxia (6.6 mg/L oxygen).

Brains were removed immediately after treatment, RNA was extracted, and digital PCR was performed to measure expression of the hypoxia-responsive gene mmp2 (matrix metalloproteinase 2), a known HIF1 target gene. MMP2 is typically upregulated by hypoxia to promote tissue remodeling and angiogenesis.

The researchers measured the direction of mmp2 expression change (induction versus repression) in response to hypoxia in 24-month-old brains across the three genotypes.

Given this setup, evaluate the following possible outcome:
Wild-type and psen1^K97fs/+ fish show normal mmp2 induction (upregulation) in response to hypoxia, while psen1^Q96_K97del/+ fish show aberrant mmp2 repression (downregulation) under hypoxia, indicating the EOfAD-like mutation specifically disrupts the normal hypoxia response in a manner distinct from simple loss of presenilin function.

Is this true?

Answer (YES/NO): NO